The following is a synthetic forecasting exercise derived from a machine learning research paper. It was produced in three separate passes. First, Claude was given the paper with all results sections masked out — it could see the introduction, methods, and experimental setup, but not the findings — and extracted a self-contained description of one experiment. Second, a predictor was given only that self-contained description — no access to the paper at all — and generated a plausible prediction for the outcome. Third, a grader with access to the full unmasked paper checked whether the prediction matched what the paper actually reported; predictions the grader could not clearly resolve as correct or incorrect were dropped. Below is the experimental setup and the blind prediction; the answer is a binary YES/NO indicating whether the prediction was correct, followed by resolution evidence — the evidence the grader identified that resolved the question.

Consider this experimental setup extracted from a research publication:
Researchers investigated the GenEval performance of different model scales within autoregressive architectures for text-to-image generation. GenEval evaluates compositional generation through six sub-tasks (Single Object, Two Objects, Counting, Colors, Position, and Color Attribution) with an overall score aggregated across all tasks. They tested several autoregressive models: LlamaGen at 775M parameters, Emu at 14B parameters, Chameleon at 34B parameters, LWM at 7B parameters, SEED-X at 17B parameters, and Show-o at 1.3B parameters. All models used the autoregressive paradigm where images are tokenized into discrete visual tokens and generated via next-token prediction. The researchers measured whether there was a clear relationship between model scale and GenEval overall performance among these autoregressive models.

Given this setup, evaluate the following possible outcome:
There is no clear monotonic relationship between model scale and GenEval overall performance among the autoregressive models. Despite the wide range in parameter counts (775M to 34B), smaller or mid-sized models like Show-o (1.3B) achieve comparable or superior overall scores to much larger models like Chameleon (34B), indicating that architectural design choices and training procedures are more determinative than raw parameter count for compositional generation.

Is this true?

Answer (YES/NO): YES